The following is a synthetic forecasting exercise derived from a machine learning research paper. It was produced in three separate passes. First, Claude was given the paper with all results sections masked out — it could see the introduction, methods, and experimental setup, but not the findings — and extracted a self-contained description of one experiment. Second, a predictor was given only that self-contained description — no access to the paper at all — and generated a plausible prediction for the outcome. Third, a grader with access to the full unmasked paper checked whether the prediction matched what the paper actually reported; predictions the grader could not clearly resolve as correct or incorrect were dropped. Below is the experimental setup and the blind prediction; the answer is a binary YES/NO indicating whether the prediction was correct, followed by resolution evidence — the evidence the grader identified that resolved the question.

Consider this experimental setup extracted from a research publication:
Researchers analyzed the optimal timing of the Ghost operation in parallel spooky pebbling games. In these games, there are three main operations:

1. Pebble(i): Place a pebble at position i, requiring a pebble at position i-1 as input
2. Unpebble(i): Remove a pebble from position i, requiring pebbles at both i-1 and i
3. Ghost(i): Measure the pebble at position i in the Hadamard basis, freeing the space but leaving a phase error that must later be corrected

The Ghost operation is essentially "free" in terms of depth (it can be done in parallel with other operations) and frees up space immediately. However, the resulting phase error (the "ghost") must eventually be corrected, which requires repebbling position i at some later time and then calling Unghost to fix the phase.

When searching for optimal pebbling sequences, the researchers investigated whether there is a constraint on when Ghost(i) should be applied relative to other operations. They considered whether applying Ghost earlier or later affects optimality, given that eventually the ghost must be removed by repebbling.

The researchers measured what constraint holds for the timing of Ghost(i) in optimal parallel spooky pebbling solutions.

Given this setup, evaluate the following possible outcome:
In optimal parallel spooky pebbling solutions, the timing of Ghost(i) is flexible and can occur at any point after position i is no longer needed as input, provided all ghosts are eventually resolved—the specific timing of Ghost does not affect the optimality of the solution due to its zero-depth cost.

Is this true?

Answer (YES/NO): NO